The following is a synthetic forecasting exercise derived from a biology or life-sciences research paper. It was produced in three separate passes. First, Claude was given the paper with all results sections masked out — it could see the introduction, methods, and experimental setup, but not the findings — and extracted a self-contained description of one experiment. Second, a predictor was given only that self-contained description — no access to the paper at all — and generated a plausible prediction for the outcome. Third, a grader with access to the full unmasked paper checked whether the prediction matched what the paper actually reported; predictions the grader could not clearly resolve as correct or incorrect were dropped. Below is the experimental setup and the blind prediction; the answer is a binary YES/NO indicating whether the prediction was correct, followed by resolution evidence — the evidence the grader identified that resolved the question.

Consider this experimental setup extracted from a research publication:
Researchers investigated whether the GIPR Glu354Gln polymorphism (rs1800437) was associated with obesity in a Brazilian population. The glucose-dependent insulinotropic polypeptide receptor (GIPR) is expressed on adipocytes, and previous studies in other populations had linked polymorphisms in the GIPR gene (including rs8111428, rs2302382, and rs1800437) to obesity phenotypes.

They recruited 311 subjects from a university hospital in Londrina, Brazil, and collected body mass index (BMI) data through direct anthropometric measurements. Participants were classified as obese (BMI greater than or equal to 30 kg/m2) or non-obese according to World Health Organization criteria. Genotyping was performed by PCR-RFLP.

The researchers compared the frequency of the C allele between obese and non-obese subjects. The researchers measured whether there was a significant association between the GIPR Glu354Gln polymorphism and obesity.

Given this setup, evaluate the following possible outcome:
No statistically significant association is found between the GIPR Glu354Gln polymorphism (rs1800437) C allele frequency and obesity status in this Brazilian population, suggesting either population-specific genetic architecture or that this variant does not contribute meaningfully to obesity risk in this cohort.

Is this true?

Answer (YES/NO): YES